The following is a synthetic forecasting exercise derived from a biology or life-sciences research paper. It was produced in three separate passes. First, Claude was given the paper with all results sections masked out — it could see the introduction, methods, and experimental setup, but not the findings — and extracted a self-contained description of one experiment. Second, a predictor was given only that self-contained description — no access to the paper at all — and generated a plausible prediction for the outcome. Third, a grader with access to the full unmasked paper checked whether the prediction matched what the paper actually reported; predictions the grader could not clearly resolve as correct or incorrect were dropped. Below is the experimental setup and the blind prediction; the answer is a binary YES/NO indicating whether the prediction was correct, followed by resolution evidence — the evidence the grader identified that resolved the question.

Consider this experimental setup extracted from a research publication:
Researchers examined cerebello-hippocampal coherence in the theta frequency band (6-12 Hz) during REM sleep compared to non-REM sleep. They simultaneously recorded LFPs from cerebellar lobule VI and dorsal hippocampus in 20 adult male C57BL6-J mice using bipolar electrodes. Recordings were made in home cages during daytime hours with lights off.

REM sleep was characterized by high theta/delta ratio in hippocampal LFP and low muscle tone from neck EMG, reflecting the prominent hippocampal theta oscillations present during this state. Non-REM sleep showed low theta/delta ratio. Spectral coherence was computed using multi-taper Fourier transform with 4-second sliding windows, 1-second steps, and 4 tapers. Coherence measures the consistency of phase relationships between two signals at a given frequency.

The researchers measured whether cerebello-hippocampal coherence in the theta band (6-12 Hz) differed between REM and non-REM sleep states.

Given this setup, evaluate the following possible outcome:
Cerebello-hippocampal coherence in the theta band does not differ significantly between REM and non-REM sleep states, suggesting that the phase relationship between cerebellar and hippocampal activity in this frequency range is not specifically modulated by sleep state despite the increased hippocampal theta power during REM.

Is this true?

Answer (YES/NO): NO